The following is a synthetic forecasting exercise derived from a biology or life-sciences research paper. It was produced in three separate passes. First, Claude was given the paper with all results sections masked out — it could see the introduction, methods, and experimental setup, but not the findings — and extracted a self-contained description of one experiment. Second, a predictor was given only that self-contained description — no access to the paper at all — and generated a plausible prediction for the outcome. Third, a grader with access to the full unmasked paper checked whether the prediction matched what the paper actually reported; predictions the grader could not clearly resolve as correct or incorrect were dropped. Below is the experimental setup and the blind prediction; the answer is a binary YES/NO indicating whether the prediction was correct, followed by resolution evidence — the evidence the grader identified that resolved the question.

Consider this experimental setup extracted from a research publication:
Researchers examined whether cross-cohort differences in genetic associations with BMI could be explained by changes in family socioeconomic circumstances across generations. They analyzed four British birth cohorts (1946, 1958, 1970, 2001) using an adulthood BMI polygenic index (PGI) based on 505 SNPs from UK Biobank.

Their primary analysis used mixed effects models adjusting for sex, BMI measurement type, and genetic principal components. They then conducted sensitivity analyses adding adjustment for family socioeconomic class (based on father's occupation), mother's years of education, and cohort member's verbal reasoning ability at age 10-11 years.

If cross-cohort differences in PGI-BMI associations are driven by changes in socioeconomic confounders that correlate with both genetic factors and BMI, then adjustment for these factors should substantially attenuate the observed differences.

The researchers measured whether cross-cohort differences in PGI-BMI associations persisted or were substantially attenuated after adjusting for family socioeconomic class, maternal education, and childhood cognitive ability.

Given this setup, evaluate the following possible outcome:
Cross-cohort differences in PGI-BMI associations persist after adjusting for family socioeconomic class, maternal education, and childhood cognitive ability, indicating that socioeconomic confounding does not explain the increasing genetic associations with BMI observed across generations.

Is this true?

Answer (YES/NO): YES